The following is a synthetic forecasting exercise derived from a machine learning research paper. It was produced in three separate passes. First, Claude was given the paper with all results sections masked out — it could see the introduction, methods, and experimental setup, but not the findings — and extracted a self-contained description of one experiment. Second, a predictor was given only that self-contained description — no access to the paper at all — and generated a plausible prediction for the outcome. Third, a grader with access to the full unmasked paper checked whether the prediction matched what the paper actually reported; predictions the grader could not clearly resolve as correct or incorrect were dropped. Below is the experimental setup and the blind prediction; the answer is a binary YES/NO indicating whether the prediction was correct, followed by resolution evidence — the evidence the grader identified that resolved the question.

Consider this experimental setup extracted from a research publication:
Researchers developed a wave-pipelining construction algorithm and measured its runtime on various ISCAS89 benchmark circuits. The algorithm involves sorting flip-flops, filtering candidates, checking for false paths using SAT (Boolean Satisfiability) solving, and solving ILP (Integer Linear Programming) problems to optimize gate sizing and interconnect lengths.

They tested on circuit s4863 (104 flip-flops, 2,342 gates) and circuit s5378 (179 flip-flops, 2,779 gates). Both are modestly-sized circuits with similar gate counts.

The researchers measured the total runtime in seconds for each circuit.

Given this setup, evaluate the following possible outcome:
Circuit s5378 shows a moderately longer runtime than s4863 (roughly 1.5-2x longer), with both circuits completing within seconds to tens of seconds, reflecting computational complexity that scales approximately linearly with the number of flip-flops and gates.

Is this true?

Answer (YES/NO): NO